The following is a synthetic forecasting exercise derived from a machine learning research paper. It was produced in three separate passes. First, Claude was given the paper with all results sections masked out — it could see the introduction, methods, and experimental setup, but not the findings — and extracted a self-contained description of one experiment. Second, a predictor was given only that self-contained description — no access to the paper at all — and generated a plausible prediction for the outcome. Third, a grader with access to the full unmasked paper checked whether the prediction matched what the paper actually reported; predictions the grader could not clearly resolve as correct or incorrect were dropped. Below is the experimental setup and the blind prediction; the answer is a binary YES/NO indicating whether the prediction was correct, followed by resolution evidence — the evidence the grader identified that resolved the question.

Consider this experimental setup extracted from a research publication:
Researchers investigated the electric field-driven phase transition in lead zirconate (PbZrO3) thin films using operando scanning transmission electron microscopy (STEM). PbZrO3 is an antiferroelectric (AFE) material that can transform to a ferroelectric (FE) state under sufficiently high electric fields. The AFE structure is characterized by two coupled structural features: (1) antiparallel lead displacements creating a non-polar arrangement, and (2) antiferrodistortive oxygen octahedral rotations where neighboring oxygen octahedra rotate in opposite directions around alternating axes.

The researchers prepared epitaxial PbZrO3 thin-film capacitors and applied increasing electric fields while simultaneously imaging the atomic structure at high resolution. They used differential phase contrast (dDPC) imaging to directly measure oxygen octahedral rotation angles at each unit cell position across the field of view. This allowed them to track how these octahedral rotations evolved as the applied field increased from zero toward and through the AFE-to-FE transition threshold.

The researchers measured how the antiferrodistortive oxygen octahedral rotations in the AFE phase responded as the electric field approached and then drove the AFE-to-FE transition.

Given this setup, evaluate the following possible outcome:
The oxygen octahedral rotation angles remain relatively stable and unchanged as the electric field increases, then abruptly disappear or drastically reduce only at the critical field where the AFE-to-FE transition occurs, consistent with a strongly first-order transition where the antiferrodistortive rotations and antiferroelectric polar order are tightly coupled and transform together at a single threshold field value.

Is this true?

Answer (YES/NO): NO